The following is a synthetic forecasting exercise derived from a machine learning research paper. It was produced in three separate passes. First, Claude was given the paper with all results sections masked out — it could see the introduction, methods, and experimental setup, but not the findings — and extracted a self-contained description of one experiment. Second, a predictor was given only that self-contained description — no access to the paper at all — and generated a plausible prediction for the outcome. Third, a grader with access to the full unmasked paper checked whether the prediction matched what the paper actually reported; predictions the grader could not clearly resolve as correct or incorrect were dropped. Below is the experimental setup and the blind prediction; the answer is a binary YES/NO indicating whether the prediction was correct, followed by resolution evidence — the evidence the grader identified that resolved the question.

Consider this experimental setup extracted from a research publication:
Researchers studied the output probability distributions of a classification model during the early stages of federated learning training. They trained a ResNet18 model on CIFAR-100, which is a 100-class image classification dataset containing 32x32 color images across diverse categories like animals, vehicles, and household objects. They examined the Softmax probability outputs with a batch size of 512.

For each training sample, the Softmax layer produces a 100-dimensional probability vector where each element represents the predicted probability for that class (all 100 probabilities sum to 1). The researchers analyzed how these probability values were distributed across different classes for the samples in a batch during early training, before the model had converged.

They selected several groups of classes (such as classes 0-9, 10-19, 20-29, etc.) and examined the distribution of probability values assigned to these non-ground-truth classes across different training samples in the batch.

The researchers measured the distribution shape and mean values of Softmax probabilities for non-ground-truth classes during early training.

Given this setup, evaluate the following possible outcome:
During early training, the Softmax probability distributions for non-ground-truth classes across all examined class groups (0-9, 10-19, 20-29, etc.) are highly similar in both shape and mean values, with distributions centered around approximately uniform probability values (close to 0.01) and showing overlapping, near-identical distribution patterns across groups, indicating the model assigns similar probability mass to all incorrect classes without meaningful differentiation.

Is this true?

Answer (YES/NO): YES